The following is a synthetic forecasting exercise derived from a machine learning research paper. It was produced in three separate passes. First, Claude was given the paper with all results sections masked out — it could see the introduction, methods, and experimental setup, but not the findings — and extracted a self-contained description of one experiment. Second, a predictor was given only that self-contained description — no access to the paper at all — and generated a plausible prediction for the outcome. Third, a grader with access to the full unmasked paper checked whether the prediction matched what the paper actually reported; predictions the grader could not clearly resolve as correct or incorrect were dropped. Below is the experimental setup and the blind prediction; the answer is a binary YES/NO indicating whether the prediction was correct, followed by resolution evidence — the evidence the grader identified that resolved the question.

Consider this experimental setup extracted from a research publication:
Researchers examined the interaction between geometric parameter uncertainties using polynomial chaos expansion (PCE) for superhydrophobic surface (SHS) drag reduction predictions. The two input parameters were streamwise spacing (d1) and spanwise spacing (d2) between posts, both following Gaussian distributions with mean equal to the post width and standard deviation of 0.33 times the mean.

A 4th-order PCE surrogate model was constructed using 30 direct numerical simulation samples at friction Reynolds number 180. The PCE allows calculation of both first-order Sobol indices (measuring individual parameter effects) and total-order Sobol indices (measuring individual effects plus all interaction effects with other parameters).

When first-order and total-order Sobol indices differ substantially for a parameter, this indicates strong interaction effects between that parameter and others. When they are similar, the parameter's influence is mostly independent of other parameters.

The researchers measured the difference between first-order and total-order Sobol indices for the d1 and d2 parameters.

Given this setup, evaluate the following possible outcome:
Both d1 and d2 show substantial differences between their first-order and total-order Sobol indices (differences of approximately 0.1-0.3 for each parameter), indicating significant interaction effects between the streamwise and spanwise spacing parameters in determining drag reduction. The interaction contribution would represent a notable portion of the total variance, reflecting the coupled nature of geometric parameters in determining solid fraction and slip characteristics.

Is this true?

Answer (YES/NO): NO